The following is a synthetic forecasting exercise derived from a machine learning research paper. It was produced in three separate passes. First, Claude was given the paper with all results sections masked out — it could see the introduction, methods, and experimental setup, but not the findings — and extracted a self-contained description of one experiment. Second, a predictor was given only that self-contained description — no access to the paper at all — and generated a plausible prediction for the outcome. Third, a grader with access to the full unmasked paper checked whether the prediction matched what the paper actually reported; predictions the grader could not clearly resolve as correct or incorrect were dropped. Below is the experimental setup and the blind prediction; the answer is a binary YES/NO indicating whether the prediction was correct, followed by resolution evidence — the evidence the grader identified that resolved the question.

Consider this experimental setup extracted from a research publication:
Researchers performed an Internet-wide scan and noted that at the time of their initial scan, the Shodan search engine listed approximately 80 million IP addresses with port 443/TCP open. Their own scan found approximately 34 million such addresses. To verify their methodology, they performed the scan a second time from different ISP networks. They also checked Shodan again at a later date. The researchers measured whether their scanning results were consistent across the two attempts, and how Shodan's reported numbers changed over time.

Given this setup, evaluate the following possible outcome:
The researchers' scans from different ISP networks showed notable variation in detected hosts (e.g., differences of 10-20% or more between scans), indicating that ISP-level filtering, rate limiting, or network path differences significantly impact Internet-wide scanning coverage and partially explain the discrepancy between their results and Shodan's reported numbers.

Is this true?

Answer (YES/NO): NO